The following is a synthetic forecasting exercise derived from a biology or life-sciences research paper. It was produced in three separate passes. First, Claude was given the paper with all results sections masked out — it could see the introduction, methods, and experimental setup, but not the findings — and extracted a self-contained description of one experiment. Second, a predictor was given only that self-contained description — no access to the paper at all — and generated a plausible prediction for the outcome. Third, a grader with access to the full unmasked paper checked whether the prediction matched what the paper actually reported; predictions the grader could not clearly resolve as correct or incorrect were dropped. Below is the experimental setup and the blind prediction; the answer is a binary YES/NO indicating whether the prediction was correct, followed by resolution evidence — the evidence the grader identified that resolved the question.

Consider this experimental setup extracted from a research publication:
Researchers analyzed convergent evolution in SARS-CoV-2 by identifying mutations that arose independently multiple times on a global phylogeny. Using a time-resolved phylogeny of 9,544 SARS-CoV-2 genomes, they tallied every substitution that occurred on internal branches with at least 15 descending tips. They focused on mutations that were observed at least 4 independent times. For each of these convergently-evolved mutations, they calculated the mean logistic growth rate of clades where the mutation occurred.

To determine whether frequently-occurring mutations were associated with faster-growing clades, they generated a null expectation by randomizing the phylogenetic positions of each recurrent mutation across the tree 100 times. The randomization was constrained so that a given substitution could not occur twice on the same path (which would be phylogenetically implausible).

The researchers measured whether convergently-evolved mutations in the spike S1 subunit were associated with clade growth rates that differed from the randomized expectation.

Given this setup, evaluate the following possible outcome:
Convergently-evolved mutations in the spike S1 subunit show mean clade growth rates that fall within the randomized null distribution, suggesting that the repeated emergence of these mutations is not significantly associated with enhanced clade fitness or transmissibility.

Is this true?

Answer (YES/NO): NO